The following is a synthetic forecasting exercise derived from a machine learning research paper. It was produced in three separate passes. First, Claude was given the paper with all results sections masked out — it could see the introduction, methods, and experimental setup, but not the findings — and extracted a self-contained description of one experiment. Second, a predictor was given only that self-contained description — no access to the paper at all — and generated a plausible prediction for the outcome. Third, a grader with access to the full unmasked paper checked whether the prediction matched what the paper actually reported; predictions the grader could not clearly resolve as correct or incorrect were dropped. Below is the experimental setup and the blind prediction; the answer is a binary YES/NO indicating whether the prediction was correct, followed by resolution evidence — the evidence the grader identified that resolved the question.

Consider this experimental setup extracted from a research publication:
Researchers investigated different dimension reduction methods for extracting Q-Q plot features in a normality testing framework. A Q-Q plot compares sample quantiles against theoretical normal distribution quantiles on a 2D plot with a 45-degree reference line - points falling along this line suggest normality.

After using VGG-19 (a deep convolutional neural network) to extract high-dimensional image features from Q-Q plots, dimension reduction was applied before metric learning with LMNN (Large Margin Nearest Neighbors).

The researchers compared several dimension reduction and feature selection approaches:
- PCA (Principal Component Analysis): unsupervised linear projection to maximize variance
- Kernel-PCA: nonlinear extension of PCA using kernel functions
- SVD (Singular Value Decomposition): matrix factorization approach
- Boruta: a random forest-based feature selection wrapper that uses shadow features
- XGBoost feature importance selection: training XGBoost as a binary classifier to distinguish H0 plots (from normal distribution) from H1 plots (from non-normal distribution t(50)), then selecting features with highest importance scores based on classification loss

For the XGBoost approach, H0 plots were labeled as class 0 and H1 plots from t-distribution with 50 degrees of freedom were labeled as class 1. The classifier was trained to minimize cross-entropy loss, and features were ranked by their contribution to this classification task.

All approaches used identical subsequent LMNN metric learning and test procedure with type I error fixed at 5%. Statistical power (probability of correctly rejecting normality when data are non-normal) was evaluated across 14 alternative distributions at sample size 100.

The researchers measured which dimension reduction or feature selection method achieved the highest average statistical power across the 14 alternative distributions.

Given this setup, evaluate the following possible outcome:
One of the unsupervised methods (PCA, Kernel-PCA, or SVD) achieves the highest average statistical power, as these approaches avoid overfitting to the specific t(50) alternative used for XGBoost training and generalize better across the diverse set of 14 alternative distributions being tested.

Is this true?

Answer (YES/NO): NO